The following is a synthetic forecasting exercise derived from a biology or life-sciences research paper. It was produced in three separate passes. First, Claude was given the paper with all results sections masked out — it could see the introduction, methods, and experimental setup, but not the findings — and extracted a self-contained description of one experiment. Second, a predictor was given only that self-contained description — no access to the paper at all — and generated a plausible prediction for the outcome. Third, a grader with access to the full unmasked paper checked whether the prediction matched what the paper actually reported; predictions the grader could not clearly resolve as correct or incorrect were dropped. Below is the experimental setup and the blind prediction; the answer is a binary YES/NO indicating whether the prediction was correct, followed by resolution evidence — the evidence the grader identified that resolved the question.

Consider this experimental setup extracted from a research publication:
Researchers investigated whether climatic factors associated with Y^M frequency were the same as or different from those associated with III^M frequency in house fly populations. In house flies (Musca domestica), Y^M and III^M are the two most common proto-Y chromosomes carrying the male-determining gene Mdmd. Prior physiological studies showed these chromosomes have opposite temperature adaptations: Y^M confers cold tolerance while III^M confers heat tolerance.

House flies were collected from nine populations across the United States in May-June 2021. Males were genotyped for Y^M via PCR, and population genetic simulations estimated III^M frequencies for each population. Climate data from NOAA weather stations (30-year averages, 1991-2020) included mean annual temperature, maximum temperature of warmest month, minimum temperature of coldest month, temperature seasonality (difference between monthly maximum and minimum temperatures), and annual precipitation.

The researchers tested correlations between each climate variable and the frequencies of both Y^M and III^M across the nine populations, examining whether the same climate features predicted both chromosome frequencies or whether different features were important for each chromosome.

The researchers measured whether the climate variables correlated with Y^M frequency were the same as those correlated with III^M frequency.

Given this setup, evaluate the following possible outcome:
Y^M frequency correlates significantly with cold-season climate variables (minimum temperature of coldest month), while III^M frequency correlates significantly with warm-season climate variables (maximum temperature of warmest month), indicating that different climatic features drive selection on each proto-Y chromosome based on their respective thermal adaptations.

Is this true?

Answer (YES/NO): NO